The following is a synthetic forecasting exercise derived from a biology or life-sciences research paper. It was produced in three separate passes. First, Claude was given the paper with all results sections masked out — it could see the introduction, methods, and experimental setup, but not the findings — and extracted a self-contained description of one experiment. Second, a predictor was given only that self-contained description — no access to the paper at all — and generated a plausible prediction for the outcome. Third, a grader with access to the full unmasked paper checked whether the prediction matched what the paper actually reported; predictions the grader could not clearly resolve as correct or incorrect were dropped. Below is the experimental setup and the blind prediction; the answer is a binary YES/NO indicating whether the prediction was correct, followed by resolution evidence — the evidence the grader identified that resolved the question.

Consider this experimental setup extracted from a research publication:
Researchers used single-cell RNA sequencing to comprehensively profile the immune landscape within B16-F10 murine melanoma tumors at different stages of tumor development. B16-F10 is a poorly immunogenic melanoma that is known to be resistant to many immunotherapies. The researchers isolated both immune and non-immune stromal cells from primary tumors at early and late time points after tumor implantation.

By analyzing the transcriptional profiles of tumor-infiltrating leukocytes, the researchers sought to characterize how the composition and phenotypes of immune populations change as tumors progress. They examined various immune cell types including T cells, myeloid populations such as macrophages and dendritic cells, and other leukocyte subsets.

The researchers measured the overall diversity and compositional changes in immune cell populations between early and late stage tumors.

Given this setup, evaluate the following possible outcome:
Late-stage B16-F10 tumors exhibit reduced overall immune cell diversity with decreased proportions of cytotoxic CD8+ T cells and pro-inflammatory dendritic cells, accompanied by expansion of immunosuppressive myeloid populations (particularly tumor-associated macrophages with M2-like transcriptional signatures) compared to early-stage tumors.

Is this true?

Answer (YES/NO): NO